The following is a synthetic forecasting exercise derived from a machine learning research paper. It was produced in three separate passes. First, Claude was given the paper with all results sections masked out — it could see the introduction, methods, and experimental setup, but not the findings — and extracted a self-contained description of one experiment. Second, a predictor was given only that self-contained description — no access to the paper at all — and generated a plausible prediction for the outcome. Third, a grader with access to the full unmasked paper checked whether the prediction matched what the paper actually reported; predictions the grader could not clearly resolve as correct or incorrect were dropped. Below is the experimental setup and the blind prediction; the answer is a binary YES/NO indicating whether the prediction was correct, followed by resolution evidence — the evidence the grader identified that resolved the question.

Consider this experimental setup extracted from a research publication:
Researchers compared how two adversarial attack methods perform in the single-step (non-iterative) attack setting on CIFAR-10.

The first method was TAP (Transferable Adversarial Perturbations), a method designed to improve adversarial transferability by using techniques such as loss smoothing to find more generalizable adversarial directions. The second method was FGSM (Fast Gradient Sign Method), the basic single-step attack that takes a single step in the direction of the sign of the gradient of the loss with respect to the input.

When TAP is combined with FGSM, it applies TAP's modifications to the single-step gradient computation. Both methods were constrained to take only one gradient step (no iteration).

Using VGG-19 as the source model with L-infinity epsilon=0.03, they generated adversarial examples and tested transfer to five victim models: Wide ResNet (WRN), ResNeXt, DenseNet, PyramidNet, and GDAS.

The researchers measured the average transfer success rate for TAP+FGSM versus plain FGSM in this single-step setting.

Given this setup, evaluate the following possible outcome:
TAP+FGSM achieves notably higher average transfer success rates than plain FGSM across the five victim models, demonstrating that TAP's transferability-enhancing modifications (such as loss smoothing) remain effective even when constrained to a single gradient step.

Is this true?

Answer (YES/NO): NO